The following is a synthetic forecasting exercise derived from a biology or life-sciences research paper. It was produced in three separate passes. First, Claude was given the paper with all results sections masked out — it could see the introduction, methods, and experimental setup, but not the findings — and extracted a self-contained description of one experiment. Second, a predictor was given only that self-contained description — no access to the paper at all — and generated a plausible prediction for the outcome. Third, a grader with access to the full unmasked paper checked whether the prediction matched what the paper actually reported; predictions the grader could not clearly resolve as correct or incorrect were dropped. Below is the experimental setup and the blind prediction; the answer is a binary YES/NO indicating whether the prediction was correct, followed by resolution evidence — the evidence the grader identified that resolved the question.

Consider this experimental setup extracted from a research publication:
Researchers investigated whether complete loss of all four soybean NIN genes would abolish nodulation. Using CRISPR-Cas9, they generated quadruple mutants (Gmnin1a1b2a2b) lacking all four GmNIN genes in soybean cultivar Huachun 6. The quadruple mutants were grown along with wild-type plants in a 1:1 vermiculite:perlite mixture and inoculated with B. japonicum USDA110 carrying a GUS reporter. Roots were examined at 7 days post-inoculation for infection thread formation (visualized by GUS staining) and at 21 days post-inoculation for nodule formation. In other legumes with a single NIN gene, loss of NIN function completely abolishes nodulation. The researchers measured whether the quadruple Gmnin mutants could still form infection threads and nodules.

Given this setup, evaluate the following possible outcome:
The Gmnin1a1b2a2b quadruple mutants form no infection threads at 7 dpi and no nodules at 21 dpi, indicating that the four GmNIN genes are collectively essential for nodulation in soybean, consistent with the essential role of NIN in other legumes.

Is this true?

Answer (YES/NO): YES